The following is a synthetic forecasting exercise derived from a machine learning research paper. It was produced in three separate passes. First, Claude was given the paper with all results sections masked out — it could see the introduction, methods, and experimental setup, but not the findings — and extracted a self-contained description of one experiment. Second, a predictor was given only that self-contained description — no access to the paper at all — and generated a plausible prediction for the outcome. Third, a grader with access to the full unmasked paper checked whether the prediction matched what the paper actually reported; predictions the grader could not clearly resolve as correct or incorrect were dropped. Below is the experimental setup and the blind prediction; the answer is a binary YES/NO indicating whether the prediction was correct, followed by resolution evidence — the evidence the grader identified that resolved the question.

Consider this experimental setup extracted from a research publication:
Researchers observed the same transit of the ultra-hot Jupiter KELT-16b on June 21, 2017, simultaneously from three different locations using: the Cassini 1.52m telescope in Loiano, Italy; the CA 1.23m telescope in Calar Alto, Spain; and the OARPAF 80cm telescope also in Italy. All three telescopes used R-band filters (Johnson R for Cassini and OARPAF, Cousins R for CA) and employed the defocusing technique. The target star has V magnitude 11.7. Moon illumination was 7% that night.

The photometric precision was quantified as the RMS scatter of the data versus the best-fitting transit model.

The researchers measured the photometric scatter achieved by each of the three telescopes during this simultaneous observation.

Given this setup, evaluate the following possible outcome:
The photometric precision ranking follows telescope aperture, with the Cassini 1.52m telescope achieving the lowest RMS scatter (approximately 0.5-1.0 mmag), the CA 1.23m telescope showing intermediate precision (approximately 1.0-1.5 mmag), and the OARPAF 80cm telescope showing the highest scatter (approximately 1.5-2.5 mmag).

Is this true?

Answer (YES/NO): NO